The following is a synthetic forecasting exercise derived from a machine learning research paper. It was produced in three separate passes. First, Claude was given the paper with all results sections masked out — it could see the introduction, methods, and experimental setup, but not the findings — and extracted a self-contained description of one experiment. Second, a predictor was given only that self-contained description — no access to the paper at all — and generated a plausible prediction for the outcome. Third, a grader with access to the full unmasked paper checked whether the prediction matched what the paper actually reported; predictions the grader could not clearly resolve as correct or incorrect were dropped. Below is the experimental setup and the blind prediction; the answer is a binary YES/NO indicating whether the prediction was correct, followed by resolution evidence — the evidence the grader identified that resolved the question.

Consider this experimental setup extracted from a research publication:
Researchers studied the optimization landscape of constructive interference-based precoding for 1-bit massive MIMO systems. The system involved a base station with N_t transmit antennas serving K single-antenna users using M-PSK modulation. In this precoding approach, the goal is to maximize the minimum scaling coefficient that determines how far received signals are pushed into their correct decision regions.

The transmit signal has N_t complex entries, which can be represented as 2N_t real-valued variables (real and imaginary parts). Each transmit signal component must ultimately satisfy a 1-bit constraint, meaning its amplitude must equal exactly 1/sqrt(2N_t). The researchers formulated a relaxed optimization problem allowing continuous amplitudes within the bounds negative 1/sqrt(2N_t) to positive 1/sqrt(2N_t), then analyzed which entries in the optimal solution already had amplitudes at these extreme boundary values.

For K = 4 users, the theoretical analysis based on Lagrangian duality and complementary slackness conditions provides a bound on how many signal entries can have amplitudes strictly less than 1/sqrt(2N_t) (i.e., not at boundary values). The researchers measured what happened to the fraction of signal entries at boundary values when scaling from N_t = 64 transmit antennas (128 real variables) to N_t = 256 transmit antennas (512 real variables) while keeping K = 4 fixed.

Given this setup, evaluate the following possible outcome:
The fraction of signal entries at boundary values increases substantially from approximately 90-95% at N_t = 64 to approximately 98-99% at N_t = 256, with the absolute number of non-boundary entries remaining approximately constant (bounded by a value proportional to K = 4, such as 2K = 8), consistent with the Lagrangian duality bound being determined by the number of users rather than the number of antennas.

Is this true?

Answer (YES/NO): NO